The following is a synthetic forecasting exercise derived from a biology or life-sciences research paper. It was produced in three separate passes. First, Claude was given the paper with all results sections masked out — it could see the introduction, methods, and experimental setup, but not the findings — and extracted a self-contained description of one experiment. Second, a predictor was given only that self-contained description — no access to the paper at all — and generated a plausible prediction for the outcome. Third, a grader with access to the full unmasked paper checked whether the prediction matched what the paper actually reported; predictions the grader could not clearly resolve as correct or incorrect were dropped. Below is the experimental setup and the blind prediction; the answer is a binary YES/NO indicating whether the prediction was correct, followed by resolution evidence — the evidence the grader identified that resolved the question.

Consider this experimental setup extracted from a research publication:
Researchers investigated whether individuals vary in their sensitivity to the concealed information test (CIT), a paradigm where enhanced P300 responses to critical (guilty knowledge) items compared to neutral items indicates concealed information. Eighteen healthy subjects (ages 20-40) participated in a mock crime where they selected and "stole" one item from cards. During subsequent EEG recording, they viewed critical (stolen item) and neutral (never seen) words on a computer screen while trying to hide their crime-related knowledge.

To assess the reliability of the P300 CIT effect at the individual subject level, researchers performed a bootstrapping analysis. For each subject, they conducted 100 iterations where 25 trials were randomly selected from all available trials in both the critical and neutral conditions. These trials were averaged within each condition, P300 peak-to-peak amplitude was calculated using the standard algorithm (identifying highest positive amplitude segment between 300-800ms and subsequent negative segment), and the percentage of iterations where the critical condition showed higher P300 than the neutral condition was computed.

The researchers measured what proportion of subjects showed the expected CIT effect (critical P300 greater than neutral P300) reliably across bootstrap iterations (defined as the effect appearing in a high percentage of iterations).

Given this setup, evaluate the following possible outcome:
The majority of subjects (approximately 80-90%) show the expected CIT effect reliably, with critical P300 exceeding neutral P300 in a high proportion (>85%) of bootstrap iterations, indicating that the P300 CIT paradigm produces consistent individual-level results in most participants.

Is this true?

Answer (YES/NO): NO